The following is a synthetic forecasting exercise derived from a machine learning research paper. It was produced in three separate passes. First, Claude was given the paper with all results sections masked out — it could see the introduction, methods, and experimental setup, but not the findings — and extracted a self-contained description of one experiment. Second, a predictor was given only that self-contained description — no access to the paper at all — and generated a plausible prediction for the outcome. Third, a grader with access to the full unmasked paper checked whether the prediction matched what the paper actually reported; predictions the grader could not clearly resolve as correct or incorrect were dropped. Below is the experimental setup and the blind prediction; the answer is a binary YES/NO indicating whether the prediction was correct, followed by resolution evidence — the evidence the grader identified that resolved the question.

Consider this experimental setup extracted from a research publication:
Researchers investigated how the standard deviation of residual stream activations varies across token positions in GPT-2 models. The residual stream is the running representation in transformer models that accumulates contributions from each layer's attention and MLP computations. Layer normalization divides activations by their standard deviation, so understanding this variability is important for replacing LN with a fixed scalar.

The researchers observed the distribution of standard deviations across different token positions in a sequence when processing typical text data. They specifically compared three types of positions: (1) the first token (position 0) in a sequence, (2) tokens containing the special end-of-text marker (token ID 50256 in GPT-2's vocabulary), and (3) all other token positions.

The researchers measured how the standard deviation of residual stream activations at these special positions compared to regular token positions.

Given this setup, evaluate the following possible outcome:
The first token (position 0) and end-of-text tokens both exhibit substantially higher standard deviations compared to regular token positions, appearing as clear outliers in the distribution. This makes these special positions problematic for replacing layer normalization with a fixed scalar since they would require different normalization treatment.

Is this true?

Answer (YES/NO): YES